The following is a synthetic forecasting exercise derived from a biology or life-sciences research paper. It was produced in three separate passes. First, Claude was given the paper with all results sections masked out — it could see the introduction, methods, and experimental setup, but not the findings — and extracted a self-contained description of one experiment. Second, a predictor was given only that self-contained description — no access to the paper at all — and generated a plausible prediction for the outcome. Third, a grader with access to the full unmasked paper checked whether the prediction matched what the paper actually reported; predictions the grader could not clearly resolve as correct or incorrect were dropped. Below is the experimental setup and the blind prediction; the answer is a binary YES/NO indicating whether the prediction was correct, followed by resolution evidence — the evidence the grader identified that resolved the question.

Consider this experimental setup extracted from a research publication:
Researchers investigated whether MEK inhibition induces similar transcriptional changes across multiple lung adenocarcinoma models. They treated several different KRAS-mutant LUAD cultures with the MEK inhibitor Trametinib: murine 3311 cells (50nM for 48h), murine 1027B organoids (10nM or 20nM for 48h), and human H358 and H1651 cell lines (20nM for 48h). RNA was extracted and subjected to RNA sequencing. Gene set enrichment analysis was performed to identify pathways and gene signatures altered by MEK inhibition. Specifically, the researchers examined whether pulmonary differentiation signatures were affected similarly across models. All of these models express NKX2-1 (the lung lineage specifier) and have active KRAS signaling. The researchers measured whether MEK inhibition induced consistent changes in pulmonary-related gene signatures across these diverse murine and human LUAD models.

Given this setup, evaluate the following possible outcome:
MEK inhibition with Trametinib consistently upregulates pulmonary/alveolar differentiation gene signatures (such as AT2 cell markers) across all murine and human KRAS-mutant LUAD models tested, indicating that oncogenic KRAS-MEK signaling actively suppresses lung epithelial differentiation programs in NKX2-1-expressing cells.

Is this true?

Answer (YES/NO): YES